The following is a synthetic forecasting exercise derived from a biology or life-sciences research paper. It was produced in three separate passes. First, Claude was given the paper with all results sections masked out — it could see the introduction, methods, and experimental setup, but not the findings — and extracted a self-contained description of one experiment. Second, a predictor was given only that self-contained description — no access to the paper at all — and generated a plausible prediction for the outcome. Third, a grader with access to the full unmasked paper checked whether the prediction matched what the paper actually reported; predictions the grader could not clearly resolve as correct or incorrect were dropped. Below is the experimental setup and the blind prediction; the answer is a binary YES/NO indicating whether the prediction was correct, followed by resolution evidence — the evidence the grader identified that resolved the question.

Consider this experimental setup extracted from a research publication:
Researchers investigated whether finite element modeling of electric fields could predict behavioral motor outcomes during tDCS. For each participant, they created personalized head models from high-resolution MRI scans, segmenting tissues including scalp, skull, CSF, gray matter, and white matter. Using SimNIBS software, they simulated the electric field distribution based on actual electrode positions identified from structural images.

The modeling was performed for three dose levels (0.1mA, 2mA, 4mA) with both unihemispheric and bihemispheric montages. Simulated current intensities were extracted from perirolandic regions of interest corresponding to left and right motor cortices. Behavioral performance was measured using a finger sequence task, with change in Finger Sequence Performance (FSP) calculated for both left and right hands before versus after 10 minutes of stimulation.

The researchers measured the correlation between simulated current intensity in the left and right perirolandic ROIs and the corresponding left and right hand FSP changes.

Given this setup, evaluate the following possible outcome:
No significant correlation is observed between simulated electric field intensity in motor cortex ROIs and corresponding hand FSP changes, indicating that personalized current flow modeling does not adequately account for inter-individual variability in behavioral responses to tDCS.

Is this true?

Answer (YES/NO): NO